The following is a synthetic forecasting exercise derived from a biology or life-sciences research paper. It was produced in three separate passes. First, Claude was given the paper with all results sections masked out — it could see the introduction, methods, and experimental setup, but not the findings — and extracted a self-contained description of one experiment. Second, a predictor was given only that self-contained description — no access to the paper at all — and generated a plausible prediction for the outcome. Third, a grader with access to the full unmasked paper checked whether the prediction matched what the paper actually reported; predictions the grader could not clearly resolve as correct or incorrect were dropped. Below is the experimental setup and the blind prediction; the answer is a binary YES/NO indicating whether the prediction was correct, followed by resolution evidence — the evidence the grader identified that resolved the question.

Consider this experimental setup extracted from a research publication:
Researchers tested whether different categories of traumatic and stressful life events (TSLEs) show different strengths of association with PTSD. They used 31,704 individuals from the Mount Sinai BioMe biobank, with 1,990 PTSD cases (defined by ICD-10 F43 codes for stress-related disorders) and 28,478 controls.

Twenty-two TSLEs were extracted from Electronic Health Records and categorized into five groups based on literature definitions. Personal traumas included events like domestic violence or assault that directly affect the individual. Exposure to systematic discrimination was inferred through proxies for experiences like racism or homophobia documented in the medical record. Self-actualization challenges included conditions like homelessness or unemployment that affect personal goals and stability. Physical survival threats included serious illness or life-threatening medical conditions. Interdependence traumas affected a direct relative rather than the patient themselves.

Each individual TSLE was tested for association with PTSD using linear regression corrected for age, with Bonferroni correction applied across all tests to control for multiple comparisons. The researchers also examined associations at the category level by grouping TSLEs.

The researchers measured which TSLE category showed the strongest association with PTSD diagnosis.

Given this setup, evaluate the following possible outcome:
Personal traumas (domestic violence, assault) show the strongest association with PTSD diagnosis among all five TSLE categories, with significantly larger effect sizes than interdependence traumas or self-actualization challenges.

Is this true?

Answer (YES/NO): YES